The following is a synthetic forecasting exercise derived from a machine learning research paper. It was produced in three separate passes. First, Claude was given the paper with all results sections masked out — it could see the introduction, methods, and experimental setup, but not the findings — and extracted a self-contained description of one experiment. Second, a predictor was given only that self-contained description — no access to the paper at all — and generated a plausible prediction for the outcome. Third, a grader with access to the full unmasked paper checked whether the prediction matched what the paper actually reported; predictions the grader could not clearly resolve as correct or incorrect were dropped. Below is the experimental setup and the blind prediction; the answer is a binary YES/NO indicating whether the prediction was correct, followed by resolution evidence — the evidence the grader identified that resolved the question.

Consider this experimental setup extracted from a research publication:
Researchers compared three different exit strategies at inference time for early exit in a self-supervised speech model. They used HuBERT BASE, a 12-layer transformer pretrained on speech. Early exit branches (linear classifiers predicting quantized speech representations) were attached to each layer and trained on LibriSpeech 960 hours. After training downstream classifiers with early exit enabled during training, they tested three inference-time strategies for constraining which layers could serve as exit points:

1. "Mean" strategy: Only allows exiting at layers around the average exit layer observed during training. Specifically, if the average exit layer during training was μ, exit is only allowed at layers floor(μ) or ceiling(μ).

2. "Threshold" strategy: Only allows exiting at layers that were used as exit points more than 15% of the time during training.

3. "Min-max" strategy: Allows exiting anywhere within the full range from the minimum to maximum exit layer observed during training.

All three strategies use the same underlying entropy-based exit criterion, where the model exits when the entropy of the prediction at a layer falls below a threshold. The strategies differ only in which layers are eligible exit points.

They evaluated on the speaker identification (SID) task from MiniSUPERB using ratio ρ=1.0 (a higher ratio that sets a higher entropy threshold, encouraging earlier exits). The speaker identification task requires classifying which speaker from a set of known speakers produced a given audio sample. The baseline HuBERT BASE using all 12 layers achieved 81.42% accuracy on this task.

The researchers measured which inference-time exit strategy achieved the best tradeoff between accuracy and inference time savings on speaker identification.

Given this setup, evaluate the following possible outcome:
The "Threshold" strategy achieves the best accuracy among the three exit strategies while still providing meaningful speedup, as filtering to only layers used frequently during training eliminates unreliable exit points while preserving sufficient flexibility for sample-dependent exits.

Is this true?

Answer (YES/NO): YES